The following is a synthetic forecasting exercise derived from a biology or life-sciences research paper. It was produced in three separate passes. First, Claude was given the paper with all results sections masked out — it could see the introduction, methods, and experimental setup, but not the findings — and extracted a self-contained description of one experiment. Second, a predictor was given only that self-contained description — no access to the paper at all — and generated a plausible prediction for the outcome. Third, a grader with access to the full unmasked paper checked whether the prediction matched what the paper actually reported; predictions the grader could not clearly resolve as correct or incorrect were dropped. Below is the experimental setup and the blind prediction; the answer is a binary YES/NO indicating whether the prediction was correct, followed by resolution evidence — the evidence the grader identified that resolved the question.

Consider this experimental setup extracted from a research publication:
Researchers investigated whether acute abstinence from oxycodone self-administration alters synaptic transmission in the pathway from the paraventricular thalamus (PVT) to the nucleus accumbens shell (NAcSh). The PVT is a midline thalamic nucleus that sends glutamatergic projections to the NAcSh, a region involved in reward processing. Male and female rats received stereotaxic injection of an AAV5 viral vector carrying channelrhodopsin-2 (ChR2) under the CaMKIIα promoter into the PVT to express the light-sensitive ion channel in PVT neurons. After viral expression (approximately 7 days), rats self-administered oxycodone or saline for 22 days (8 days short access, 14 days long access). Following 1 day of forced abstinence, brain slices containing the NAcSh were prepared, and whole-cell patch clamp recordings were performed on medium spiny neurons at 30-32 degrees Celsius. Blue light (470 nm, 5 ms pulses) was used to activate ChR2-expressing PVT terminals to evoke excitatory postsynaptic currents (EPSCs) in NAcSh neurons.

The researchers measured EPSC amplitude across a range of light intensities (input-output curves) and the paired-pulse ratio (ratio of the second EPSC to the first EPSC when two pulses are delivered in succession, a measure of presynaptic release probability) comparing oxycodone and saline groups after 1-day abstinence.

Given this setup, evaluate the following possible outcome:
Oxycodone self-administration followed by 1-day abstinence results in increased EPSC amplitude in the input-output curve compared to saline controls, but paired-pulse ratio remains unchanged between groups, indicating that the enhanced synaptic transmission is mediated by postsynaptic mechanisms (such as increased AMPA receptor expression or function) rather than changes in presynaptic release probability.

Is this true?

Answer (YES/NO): NO